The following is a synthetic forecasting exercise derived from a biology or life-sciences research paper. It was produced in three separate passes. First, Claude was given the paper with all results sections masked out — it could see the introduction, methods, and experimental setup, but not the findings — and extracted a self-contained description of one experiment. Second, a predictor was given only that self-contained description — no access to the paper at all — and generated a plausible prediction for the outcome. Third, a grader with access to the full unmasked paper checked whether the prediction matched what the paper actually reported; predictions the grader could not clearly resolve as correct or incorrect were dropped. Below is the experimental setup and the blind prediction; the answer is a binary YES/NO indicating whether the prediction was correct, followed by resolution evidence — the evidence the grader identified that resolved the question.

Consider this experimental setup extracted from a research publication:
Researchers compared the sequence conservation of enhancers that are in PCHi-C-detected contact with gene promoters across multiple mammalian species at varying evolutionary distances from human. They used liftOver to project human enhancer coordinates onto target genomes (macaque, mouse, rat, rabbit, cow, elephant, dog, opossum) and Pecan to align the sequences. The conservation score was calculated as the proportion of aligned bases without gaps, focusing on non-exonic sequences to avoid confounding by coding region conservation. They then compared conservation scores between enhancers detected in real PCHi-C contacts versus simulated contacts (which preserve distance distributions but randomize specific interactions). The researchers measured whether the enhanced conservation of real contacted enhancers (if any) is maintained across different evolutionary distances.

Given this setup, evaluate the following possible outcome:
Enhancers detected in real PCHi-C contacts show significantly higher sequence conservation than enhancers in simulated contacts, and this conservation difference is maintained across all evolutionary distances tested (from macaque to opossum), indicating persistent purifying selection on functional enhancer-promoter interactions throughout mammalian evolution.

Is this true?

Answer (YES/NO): NO